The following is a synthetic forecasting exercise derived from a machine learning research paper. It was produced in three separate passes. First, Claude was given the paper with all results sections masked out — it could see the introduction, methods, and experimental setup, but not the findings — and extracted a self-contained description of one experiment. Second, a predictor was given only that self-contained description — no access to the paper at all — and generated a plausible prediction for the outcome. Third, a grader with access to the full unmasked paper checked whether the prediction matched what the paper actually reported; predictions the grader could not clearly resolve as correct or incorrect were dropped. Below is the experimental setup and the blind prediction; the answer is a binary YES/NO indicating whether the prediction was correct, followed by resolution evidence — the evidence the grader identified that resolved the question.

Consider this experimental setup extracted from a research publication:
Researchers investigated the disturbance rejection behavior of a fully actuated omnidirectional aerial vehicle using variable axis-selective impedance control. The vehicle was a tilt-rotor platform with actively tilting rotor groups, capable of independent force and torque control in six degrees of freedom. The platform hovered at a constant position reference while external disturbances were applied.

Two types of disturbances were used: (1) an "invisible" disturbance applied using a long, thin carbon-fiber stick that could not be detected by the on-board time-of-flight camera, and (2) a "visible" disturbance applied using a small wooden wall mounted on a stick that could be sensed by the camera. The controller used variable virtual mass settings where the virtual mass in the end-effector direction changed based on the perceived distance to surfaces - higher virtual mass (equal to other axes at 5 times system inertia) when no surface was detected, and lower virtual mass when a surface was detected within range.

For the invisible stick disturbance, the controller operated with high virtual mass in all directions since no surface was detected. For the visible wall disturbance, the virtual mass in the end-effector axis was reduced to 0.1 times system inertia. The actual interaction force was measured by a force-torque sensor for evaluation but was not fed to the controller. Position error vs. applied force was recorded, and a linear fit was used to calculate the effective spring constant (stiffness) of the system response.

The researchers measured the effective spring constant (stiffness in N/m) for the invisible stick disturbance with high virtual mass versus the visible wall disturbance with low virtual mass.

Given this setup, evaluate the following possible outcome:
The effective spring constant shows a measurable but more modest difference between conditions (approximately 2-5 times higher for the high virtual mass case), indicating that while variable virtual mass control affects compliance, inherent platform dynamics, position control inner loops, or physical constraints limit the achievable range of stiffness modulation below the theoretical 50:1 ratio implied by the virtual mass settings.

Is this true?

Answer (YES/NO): NO